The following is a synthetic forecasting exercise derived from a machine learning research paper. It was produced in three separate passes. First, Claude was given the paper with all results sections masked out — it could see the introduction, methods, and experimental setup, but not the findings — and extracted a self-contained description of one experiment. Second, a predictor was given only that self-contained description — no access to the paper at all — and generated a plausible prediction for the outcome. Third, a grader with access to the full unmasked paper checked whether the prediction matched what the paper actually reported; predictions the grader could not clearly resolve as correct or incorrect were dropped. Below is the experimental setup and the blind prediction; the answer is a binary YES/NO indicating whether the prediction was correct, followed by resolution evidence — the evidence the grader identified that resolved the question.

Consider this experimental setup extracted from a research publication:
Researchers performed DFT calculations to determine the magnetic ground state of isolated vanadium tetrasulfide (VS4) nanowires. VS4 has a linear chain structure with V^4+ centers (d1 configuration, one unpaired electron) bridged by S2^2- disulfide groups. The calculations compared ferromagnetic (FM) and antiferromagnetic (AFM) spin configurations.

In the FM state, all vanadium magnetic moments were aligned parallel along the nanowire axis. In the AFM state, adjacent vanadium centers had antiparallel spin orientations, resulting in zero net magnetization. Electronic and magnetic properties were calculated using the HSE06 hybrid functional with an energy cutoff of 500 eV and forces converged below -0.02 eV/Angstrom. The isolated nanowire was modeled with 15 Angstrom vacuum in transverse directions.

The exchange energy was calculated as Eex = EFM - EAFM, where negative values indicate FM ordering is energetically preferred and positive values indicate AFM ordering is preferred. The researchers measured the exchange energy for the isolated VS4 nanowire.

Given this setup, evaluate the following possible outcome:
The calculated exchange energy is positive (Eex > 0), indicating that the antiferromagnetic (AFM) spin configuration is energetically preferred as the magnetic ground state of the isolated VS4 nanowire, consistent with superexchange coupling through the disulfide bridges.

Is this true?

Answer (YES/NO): YES